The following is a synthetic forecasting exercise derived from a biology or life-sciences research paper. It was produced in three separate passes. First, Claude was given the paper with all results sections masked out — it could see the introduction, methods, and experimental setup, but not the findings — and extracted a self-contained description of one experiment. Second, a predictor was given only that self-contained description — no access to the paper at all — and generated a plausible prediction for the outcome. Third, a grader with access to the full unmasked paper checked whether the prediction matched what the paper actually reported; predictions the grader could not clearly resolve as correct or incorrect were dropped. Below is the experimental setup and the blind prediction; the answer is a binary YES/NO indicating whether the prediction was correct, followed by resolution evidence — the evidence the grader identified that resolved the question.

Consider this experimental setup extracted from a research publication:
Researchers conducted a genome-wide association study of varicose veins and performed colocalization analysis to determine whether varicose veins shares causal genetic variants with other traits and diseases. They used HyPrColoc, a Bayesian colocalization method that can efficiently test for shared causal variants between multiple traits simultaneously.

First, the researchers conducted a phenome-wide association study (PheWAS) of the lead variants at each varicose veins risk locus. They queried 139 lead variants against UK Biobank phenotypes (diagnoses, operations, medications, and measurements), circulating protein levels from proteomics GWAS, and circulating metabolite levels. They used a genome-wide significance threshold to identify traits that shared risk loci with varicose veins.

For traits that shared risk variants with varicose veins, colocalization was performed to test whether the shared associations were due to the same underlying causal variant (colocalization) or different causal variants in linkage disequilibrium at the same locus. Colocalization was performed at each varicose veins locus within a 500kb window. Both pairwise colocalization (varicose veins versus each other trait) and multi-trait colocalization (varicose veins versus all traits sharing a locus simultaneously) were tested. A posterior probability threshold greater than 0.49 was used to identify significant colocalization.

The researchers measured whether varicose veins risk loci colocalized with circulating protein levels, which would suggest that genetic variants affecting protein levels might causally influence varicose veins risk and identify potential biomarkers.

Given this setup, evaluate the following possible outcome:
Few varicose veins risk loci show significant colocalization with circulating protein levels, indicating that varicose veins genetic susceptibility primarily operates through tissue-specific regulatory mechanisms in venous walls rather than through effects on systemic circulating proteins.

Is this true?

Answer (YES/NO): NO